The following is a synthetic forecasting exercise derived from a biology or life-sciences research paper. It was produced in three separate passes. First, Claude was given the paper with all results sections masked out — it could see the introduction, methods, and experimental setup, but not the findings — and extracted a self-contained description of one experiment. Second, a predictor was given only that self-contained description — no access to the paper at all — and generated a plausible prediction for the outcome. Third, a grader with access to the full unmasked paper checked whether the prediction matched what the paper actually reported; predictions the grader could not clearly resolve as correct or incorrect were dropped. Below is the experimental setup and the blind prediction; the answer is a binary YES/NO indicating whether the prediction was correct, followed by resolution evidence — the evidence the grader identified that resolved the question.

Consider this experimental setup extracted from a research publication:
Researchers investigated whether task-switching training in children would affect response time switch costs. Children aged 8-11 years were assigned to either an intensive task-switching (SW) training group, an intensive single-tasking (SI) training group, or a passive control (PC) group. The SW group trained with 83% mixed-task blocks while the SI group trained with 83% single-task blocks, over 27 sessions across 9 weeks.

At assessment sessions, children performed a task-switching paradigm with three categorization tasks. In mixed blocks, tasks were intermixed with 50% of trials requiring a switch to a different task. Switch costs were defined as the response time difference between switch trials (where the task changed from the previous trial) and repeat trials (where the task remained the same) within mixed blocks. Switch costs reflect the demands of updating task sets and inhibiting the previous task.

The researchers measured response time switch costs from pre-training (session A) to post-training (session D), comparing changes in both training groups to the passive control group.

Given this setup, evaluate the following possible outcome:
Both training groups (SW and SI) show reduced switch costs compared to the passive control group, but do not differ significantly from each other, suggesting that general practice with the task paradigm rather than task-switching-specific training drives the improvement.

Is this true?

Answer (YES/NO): NO